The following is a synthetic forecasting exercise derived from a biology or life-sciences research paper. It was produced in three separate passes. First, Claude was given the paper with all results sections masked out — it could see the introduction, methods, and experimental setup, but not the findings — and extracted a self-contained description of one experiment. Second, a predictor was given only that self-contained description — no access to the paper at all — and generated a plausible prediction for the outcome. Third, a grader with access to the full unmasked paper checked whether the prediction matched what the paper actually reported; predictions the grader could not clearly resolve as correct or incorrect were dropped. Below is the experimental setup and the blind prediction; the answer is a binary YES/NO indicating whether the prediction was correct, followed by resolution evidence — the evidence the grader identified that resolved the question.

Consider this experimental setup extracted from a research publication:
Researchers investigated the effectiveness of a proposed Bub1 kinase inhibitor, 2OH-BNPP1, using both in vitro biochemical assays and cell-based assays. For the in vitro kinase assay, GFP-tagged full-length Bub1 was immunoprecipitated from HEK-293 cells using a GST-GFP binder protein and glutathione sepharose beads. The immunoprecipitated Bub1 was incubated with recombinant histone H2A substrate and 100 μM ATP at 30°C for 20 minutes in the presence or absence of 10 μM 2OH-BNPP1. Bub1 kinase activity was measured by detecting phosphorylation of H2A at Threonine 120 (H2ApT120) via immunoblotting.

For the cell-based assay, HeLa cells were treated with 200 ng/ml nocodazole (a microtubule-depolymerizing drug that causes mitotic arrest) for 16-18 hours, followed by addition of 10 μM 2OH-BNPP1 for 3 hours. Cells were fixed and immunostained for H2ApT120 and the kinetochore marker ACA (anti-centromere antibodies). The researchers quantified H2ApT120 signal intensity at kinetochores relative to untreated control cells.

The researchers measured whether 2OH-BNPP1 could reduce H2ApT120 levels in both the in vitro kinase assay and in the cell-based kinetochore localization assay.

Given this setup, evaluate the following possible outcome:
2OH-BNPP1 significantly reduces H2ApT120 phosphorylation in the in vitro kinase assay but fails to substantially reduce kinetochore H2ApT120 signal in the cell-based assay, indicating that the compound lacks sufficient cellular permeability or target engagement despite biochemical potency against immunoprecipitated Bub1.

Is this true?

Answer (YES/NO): YES